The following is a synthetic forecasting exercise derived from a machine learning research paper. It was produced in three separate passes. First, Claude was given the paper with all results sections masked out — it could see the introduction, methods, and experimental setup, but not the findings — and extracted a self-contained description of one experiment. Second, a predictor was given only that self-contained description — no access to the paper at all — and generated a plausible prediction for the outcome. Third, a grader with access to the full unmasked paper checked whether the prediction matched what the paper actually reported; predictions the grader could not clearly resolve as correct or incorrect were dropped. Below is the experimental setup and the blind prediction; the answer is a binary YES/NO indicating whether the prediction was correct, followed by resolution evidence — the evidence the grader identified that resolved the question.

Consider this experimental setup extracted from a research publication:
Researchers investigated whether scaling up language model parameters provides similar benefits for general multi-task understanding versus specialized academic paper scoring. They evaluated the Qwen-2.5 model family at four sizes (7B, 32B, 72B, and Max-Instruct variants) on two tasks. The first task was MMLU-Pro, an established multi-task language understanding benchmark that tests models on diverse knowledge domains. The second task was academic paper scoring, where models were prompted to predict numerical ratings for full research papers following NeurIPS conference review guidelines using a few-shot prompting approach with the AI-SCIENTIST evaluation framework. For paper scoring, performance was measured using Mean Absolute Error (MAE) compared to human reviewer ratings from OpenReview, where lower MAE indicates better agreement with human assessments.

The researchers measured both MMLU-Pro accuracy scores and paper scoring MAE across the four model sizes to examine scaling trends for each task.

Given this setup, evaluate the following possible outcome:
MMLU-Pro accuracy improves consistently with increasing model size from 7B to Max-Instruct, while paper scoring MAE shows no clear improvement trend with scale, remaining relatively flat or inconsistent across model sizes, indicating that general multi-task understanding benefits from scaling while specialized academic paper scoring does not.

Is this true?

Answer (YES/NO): NO